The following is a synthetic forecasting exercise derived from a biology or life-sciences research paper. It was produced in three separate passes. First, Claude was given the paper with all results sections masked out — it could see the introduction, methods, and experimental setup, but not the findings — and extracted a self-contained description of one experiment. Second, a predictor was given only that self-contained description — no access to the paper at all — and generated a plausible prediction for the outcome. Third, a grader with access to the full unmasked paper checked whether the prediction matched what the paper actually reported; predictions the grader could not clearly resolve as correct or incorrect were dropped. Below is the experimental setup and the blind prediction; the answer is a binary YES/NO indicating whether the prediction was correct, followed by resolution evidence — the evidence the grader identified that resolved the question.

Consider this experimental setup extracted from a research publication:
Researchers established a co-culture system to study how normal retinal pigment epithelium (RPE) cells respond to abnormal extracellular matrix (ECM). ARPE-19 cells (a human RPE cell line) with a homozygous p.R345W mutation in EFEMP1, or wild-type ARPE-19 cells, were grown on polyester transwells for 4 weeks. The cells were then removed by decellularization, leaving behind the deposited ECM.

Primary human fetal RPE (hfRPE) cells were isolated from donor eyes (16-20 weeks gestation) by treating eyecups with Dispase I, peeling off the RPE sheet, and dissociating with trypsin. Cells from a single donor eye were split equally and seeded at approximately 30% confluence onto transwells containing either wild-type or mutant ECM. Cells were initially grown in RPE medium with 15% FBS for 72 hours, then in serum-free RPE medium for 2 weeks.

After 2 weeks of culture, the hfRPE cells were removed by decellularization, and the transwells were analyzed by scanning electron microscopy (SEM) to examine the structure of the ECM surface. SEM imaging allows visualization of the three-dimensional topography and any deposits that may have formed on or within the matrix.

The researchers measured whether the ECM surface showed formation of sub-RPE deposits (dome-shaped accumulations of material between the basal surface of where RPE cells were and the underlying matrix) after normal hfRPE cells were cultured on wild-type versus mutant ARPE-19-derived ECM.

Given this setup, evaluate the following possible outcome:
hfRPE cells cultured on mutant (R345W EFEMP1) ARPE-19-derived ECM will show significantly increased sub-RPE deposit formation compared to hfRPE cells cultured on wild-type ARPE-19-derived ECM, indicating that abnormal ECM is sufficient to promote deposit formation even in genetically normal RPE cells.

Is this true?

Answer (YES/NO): YES